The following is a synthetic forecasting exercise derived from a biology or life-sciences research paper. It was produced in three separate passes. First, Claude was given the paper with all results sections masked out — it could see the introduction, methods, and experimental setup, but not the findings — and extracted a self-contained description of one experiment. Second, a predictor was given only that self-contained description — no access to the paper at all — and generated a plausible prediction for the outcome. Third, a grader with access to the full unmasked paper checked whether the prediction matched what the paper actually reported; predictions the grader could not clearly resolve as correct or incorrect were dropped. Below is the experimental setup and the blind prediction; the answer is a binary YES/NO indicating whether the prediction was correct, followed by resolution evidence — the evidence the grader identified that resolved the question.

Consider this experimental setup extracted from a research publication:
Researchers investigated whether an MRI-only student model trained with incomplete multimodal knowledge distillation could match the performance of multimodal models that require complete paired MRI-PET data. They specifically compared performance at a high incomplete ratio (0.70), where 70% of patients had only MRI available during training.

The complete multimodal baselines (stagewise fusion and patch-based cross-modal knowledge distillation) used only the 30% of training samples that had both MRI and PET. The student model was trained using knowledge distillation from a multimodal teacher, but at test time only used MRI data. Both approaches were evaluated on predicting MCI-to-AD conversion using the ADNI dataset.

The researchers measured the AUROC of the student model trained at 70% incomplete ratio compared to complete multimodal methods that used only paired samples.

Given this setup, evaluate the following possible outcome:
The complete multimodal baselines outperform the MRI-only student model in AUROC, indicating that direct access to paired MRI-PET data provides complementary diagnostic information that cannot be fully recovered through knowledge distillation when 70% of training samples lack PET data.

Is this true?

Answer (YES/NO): NO